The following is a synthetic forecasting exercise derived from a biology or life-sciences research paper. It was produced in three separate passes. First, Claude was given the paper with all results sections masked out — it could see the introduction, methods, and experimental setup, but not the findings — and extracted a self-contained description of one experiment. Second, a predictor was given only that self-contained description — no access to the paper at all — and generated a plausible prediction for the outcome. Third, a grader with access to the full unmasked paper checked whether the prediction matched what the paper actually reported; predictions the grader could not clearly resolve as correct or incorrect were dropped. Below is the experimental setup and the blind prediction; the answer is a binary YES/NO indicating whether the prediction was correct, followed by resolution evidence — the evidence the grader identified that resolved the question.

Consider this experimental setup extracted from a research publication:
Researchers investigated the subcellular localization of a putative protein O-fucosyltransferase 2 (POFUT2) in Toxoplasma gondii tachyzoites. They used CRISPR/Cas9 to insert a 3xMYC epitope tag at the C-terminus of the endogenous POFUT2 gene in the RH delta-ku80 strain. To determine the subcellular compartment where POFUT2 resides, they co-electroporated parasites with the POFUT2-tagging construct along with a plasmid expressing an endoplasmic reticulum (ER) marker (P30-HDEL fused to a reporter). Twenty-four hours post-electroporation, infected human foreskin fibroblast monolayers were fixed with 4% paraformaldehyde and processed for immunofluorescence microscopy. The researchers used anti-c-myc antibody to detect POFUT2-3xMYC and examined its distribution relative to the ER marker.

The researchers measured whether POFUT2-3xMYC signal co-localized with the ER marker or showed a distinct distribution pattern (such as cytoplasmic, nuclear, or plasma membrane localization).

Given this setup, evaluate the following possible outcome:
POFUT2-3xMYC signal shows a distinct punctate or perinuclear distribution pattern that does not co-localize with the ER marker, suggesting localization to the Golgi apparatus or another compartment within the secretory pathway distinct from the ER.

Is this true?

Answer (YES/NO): NO